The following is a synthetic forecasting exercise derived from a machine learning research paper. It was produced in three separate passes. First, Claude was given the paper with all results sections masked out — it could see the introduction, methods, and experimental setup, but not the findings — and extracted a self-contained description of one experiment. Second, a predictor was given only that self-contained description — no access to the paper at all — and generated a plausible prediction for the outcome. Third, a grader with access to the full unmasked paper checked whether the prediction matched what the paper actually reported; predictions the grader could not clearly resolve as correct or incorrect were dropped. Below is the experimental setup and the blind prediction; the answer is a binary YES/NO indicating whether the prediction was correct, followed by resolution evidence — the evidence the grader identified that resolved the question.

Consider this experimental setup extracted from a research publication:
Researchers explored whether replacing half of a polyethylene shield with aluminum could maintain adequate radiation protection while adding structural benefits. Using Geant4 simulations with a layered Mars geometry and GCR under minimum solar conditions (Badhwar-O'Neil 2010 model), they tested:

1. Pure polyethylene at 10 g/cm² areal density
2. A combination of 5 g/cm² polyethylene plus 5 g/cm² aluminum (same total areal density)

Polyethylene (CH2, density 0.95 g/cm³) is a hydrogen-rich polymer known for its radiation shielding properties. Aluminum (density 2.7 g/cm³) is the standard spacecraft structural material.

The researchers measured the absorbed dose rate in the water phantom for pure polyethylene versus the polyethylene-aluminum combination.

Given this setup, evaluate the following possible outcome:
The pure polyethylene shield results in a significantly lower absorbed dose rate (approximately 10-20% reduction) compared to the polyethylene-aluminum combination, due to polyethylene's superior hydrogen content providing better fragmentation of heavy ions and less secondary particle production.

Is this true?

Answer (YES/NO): NO